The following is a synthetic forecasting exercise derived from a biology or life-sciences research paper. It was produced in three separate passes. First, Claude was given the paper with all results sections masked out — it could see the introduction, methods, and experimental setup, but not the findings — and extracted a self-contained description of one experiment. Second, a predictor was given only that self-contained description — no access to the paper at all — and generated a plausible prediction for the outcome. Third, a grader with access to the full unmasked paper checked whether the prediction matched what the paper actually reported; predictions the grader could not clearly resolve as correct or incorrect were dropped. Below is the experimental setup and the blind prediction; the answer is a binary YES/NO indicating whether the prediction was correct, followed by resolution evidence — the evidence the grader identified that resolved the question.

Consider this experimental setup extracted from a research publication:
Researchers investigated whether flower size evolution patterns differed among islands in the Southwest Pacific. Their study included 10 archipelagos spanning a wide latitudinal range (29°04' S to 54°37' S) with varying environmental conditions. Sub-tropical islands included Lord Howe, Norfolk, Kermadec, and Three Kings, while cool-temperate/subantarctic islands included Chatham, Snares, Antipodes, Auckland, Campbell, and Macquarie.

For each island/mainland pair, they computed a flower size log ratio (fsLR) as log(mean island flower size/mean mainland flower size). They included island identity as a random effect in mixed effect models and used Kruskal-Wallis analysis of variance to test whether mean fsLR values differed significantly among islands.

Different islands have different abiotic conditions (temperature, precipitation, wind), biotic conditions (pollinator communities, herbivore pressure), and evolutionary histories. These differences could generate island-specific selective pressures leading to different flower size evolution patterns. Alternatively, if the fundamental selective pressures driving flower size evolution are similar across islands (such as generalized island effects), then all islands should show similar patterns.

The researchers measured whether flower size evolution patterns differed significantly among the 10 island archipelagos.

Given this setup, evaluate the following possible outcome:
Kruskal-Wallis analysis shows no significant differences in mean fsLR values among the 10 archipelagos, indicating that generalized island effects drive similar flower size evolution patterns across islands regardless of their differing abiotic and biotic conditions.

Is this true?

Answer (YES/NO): NO